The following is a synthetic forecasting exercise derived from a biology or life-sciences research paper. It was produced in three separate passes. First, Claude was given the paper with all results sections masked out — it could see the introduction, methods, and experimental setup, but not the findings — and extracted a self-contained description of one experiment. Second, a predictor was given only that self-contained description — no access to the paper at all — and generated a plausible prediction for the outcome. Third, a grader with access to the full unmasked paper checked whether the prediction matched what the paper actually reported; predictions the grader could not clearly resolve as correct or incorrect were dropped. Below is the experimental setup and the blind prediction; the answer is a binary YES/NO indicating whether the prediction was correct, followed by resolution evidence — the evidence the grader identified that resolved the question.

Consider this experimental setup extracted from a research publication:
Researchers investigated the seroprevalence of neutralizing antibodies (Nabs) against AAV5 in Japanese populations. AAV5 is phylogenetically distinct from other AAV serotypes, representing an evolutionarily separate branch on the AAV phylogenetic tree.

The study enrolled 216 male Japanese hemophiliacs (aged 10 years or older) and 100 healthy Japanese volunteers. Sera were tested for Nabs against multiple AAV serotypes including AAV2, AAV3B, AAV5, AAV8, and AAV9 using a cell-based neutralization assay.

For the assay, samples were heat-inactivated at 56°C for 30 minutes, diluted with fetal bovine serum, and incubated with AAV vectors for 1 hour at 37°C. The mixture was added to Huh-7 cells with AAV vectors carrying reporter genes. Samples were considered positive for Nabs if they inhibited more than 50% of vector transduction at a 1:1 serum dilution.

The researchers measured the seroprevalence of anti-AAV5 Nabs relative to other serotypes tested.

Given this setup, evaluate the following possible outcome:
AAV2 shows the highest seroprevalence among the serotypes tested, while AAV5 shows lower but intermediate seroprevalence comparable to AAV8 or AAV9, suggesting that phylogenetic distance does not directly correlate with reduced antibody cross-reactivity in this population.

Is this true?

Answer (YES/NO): NO